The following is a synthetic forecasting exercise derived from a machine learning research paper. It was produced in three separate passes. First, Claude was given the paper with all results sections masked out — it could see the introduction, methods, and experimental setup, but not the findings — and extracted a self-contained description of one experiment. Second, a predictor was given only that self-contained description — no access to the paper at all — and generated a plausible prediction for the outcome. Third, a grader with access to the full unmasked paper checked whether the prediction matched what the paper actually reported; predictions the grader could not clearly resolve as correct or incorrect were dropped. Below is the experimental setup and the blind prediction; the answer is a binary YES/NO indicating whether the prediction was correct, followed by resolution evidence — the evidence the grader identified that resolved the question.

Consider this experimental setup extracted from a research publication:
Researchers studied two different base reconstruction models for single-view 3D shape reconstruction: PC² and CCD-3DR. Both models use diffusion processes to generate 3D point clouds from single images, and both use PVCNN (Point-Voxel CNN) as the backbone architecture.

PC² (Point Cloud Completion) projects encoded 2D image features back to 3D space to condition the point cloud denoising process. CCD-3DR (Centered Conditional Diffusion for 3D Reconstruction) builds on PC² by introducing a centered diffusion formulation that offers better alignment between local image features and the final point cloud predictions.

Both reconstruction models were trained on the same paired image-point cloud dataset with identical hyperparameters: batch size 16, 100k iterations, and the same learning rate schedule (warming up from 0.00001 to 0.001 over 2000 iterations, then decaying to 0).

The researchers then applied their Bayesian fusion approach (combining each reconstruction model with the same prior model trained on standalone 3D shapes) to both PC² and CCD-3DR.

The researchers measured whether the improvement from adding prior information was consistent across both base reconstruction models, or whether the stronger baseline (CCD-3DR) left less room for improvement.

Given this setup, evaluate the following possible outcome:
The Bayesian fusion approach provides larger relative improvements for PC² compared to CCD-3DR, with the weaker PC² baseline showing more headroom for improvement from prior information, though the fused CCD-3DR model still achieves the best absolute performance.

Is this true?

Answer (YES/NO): NO